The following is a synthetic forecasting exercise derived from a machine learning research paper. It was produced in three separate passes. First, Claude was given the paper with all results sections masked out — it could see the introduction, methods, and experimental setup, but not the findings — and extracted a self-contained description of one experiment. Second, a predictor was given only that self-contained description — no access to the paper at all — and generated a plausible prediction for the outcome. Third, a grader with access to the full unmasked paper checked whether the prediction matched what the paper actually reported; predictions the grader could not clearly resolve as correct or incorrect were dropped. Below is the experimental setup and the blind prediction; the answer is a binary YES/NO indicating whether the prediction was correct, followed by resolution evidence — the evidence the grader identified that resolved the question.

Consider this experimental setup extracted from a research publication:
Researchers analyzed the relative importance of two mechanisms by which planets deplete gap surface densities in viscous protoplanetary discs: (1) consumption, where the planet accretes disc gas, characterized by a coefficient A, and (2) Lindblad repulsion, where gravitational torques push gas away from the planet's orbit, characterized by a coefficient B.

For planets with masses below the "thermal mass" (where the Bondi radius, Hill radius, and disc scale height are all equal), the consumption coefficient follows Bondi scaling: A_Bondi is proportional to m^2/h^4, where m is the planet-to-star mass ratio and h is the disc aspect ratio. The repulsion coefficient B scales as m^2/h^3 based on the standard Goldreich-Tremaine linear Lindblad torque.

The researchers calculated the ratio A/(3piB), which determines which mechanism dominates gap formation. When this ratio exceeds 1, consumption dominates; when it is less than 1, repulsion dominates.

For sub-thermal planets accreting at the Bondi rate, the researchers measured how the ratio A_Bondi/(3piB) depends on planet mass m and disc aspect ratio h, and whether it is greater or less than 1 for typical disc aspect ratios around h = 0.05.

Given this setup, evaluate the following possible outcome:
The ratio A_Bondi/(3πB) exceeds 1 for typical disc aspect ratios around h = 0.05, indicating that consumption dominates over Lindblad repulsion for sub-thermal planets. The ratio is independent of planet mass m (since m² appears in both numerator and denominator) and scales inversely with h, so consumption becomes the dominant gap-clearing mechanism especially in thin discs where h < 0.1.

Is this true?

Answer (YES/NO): YES